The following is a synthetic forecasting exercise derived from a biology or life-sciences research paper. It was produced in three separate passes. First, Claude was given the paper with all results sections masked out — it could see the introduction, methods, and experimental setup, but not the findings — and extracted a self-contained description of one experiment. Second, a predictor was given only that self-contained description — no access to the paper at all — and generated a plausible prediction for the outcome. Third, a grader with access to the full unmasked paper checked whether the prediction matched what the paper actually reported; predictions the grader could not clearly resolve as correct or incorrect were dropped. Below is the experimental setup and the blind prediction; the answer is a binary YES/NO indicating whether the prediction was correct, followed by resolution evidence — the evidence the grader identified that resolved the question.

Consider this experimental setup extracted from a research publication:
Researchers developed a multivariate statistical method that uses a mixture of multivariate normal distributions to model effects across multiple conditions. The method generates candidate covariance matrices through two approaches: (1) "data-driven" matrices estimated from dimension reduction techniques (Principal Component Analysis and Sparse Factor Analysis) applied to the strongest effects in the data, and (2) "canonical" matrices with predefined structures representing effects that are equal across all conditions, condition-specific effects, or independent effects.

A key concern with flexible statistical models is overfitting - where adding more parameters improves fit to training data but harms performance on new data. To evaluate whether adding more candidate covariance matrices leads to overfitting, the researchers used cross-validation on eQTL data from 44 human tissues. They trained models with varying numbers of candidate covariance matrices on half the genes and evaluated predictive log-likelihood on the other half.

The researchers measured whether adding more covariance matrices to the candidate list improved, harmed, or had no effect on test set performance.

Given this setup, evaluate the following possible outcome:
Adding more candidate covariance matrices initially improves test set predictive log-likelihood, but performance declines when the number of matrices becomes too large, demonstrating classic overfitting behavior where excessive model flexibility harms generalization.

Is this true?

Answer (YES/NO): NO